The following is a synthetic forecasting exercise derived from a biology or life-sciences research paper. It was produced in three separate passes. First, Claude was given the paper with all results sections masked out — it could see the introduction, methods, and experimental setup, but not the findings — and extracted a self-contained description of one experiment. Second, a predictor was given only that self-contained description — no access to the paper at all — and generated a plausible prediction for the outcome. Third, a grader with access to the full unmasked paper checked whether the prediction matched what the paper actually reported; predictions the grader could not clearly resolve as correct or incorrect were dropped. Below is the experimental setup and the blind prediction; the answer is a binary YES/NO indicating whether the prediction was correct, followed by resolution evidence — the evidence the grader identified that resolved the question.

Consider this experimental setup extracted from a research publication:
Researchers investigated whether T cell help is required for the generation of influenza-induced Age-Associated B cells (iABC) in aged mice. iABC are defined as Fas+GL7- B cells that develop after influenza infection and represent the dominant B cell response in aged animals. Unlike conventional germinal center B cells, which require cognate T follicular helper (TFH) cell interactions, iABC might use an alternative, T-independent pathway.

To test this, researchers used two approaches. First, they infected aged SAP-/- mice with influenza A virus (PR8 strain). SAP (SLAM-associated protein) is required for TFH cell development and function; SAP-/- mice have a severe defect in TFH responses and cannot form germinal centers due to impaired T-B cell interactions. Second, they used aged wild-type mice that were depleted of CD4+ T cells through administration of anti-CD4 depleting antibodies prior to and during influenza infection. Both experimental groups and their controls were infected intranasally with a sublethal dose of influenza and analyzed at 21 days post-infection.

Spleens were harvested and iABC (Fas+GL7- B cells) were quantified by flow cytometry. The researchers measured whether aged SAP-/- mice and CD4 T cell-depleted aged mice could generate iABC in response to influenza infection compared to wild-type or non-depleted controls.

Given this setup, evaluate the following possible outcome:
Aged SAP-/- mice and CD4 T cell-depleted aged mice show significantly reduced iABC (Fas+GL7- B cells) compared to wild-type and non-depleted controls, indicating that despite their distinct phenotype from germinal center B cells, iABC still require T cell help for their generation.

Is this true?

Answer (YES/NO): NO